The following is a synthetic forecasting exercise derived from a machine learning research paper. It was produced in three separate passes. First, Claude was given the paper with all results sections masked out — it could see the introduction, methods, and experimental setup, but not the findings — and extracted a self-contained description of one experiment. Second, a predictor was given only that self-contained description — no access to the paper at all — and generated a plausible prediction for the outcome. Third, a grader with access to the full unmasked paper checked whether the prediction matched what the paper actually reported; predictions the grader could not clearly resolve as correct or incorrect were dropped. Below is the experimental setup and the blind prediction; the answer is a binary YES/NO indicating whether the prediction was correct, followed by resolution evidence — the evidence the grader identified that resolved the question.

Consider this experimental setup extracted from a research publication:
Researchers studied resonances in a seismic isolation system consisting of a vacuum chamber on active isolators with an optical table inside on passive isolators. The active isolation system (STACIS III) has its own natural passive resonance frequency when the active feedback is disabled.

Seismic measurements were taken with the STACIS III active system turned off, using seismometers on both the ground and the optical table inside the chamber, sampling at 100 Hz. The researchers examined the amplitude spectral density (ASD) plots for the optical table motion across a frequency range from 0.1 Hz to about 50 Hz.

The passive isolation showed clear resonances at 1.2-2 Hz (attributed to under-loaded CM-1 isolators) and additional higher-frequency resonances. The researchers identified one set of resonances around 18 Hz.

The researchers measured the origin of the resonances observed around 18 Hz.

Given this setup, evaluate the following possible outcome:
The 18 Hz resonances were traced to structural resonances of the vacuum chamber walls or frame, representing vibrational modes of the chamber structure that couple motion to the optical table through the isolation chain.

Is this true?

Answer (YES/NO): NO